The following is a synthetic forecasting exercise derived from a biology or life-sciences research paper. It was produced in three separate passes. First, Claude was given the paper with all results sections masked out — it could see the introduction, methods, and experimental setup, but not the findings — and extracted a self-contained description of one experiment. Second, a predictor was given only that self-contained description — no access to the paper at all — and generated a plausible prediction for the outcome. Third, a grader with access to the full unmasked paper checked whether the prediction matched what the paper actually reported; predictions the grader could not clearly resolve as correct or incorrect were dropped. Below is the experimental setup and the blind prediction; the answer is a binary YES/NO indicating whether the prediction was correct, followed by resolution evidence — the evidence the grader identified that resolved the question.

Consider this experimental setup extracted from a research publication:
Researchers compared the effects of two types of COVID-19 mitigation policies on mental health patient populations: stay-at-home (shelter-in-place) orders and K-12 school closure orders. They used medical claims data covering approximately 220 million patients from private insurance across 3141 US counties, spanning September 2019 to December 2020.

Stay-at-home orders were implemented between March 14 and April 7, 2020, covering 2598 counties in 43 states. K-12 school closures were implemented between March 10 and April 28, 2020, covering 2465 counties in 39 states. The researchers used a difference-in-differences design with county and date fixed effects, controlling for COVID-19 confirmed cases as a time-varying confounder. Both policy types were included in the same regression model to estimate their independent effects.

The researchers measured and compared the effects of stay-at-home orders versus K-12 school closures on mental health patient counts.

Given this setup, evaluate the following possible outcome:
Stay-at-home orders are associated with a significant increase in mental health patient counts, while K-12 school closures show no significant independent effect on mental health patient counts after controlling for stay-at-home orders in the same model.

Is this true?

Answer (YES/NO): NO